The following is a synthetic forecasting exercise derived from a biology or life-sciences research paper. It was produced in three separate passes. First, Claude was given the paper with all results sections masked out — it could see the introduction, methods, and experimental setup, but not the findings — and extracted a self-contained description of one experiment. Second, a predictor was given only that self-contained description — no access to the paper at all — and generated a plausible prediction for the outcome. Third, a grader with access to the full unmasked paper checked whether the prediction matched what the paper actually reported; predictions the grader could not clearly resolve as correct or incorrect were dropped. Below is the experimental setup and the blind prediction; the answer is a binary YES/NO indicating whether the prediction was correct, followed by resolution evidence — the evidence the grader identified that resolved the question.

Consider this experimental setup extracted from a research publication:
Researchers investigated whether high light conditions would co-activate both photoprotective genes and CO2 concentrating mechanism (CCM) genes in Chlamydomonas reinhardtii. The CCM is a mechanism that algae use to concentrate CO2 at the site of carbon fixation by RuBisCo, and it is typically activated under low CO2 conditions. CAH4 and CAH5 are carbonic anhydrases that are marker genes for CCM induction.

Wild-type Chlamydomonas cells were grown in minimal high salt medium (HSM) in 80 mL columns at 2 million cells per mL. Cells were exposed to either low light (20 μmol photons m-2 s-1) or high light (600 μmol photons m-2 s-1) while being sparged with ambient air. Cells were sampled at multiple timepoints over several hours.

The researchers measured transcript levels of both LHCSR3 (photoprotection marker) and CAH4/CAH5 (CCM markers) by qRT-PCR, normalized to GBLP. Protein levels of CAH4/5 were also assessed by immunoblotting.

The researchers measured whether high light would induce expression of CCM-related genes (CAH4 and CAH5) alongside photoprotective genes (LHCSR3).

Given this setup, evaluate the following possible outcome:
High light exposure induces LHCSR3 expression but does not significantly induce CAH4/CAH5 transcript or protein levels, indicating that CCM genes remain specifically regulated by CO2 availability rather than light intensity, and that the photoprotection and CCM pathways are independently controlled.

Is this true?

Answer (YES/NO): NO